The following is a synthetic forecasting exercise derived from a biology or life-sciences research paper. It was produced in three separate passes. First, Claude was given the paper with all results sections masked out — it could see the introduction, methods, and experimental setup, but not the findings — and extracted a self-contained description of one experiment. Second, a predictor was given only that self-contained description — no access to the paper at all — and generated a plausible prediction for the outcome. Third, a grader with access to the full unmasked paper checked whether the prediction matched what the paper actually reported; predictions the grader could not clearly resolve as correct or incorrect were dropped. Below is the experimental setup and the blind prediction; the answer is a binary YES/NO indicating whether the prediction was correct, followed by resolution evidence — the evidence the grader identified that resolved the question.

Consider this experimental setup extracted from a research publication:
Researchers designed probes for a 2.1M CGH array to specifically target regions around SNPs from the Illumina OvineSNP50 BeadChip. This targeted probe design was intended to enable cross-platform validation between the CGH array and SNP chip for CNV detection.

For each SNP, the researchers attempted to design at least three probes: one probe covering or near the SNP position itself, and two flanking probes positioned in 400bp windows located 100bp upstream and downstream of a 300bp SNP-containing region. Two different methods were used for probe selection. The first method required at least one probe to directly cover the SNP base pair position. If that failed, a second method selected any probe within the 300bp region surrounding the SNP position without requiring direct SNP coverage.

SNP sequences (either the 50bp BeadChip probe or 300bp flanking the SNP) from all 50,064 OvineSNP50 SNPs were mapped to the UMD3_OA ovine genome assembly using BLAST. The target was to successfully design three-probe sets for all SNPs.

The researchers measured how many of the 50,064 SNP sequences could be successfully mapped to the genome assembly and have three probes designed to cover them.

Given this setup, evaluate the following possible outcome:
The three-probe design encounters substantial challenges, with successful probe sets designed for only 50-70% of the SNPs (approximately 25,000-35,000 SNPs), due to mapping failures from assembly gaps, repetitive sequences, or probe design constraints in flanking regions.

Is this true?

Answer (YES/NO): YES